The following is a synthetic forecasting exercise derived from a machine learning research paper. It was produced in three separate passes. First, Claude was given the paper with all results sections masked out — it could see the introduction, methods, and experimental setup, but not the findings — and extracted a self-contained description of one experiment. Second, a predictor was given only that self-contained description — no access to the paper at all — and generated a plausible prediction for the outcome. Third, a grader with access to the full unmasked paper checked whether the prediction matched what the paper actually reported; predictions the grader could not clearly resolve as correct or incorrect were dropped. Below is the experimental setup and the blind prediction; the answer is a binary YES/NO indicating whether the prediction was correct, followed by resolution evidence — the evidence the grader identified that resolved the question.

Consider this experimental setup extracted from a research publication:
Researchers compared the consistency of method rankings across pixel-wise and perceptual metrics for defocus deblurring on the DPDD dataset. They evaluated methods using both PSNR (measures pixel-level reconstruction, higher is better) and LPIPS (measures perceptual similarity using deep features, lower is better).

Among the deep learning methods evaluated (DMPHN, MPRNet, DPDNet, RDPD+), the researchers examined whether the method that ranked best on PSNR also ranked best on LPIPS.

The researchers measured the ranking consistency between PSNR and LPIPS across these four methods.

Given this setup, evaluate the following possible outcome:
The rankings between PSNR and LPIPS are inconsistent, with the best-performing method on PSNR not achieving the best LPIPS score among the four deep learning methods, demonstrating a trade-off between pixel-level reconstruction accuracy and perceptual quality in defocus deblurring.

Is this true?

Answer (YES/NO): YES